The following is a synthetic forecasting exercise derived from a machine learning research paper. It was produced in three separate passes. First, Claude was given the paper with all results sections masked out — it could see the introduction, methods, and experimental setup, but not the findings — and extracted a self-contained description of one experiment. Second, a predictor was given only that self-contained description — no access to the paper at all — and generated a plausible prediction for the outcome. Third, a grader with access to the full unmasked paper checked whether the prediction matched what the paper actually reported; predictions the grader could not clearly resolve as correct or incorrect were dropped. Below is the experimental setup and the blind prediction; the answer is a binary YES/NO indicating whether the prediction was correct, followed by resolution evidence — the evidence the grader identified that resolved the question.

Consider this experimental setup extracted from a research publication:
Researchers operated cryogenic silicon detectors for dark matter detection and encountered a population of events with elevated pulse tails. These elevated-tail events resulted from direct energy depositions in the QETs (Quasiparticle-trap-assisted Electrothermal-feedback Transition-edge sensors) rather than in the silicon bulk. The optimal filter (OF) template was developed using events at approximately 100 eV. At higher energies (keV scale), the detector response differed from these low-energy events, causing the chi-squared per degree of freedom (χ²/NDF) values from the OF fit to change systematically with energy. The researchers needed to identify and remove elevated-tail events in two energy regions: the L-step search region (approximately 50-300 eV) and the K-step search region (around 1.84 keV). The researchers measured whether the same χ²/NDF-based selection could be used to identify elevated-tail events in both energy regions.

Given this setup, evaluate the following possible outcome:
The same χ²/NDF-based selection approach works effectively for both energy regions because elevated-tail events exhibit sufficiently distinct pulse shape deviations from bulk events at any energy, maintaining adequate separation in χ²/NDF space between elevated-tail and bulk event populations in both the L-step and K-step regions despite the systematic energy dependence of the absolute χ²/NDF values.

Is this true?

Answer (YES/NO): NO